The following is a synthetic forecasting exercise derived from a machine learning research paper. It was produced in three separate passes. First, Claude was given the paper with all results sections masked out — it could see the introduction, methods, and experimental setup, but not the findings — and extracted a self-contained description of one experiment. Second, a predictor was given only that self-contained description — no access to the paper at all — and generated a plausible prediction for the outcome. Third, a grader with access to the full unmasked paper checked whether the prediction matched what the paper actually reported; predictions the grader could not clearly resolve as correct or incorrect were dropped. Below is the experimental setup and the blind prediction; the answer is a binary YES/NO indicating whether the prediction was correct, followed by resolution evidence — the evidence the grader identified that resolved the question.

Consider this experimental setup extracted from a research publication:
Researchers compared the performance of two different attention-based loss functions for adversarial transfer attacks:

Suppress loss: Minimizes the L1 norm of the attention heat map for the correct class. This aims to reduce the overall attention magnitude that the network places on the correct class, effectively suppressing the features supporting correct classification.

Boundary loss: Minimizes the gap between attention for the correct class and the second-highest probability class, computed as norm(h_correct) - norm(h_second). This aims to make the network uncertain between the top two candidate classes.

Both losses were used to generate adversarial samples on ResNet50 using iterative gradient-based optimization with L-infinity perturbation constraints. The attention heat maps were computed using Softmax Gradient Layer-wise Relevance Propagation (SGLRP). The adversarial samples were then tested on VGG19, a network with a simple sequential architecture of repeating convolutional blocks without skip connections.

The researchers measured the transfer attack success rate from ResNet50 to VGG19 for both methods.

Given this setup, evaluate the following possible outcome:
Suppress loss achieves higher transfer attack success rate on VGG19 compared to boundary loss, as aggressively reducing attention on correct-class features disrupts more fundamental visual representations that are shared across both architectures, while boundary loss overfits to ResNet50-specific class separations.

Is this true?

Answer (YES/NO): YES